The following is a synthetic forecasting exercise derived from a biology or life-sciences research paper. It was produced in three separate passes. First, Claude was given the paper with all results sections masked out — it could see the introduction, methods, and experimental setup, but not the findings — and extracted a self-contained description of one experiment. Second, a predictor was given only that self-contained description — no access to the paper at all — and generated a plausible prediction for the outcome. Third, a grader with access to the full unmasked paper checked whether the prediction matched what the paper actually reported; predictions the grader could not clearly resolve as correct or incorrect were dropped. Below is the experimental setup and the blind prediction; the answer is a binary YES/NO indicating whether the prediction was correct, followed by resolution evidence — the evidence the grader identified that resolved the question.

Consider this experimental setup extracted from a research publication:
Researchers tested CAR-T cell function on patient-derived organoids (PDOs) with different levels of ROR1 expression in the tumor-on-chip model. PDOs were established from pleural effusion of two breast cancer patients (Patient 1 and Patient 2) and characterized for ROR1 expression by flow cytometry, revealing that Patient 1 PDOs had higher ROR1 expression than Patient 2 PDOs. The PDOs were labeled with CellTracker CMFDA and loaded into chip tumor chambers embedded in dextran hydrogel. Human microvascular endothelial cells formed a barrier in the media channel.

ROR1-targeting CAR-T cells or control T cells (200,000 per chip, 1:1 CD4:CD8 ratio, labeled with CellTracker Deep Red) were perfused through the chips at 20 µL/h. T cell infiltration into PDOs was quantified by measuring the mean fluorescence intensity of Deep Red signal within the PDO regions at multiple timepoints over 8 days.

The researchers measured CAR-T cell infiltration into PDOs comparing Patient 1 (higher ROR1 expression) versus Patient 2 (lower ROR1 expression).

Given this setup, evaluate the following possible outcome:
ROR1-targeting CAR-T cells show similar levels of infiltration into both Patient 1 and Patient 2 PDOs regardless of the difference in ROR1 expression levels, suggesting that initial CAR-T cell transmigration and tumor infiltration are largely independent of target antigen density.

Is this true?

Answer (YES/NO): NO